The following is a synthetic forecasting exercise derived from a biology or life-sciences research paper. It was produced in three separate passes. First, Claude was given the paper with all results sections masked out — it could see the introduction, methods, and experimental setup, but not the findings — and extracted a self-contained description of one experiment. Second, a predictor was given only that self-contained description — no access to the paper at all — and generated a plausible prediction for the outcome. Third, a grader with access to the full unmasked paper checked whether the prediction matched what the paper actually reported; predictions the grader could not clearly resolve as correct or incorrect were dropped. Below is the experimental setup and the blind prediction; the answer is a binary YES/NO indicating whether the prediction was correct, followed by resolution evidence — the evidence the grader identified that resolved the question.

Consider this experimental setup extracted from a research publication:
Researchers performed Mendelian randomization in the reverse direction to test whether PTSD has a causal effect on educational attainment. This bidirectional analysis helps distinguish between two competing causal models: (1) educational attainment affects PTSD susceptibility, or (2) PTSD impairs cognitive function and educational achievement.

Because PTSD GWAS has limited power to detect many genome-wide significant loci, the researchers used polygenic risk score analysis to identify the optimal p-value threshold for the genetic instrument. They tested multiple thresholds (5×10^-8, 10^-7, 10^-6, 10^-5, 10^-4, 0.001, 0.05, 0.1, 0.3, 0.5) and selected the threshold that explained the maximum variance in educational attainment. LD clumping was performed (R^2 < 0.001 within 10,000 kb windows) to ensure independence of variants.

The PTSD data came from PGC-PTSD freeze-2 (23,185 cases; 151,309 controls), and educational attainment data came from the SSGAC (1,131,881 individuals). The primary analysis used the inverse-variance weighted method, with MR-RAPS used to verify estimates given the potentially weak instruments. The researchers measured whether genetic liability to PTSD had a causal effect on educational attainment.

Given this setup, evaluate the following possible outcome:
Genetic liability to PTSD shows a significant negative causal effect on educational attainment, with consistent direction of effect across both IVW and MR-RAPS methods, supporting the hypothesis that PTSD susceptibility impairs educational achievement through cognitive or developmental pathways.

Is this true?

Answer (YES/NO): NO